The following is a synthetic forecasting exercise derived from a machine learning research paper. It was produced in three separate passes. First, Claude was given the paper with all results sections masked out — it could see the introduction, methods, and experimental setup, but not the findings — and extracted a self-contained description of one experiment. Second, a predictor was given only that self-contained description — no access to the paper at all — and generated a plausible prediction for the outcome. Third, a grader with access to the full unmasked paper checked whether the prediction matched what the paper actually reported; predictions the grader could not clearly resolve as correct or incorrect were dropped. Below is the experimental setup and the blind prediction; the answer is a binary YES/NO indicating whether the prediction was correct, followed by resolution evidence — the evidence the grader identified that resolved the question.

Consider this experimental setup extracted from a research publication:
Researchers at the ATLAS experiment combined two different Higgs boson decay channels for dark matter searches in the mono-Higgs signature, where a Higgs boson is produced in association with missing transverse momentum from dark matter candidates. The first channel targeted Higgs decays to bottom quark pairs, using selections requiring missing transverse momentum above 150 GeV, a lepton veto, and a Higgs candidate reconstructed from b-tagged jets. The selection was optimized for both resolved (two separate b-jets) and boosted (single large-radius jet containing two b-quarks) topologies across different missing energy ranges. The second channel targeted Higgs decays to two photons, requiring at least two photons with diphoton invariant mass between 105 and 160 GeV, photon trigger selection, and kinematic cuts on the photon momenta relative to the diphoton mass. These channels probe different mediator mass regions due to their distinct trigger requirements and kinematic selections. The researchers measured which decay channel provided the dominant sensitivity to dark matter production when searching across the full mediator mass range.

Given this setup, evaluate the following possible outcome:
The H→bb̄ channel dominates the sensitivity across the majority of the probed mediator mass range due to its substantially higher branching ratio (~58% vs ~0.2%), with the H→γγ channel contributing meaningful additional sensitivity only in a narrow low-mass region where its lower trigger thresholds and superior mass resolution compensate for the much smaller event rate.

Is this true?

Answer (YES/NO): YES